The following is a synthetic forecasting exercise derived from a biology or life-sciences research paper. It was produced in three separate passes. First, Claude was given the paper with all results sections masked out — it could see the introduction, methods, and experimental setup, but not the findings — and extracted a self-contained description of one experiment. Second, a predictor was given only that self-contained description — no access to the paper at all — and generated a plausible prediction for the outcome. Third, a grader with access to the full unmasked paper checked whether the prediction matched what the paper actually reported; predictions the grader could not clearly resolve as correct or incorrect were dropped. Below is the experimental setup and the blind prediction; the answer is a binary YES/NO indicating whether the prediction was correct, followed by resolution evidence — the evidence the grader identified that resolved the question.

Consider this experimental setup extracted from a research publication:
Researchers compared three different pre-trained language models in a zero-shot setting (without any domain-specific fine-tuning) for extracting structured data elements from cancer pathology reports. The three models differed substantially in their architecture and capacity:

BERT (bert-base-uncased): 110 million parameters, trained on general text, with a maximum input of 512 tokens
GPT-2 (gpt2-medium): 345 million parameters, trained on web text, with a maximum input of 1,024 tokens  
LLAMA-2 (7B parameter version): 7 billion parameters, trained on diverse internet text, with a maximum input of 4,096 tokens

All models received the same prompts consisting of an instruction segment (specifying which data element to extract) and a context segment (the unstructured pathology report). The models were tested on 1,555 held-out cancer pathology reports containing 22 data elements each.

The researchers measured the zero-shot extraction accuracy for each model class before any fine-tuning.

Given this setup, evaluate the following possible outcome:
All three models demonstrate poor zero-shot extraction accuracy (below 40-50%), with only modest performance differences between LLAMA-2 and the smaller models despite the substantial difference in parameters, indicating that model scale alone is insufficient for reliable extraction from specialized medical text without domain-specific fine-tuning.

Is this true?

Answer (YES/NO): NO